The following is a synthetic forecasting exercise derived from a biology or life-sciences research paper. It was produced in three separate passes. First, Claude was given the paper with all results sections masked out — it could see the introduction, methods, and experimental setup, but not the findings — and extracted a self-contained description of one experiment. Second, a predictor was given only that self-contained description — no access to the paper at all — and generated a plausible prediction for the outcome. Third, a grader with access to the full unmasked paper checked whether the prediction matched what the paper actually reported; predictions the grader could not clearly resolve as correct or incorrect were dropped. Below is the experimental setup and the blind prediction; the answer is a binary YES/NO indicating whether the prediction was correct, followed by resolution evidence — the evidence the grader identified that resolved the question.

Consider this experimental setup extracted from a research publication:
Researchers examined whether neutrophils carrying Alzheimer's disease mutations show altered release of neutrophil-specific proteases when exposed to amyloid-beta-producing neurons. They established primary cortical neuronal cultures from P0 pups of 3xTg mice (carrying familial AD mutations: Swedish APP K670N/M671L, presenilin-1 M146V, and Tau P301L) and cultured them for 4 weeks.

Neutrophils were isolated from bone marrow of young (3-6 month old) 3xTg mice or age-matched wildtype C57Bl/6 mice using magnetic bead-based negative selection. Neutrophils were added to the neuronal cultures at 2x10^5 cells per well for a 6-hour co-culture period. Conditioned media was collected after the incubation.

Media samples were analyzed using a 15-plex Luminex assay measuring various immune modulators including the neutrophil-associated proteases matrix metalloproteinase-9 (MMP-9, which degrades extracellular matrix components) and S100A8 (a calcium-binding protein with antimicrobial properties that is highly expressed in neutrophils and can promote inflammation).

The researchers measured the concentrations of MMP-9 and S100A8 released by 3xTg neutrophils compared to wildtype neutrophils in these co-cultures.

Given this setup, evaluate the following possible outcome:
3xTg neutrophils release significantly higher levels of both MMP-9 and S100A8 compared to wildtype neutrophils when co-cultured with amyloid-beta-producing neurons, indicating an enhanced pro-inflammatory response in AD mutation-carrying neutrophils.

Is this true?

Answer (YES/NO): YES